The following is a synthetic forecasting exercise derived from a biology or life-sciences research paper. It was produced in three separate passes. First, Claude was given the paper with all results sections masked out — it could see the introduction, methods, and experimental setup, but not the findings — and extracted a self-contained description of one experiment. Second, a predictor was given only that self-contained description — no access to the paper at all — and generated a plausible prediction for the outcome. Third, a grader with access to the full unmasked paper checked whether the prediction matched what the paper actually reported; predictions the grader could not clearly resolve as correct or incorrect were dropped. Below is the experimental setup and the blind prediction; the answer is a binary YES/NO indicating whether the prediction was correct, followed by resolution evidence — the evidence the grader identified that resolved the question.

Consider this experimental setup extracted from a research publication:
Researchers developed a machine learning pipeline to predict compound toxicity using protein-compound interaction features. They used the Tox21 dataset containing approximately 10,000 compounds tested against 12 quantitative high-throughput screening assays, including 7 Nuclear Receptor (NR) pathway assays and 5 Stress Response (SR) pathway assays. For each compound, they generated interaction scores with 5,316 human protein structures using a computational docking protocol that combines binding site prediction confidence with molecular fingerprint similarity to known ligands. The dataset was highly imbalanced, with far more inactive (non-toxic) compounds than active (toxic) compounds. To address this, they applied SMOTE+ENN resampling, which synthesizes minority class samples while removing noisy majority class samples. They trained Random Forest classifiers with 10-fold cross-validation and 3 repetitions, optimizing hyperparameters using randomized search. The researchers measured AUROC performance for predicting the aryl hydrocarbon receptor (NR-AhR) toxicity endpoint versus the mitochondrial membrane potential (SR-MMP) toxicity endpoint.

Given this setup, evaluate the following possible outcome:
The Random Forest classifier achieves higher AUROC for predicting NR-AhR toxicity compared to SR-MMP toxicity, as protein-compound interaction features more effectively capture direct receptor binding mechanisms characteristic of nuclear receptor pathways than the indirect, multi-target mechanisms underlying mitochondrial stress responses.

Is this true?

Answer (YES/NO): NO